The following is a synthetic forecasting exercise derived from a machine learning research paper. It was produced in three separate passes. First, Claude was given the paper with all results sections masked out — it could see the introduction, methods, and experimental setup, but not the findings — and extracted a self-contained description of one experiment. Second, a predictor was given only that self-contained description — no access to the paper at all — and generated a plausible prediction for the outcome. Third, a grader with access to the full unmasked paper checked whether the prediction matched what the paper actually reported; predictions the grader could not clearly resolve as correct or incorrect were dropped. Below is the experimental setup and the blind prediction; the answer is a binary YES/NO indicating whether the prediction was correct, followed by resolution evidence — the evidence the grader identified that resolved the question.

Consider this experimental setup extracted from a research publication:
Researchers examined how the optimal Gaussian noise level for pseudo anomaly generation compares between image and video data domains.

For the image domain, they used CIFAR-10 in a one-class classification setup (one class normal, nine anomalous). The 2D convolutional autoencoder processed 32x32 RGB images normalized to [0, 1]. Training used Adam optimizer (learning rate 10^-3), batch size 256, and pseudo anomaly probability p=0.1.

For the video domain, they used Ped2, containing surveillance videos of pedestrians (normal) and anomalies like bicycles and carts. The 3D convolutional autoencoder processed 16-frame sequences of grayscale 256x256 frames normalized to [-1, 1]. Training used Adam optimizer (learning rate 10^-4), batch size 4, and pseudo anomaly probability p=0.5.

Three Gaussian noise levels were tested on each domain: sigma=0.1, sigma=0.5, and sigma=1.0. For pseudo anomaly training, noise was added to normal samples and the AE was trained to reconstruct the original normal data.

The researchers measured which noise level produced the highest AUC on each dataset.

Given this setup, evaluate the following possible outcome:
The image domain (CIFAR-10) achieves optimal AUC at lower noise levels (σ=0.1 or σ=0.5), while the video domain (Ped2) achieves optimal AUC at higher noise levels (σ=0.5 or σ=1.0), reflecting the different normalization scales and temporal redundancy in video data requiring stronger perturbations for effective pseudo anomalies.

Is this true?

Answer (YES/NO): NO